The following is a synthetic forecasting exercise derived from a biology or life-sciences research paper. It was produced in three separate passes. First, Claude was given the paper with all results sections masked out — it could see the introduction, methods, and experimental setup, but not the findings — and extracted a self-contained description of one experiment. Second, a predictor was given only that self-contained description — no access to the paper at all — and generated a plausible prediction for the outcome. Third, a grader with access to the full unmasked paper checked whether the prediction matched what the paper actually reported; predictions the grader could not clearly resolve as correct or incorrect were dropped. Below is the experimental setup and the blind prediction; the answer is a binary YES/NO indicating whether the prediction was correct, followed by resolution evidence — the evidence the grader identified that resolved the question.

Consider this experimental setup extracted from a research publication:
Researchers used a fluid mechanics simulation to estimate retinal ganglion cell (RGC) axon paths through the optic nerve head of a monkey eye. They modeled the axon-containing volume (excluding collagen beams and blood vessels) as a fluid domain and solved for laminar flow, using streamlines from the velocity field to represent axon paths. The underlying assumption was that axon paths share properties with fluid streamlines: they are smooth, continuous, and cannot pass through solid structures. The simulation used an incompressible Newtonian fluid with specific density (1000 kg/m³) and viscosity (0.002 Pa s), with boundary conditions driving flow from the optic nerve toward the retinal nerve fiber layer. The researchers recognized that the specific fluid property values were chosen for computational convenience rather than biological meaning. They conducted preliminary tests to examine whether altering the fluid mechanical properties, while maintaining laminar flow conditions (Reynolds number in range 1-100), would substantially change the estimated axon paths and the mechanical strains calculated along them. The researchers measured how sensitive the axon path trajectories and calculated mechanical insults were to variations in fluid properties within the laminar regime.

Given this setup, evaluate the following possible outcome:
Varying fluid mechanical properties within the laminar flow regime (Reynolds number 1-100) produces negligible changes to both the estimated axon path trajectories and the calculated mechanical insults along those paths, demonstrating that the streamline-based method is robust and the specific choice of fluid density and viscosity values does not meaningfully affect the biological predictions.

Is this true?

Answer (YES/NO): YES